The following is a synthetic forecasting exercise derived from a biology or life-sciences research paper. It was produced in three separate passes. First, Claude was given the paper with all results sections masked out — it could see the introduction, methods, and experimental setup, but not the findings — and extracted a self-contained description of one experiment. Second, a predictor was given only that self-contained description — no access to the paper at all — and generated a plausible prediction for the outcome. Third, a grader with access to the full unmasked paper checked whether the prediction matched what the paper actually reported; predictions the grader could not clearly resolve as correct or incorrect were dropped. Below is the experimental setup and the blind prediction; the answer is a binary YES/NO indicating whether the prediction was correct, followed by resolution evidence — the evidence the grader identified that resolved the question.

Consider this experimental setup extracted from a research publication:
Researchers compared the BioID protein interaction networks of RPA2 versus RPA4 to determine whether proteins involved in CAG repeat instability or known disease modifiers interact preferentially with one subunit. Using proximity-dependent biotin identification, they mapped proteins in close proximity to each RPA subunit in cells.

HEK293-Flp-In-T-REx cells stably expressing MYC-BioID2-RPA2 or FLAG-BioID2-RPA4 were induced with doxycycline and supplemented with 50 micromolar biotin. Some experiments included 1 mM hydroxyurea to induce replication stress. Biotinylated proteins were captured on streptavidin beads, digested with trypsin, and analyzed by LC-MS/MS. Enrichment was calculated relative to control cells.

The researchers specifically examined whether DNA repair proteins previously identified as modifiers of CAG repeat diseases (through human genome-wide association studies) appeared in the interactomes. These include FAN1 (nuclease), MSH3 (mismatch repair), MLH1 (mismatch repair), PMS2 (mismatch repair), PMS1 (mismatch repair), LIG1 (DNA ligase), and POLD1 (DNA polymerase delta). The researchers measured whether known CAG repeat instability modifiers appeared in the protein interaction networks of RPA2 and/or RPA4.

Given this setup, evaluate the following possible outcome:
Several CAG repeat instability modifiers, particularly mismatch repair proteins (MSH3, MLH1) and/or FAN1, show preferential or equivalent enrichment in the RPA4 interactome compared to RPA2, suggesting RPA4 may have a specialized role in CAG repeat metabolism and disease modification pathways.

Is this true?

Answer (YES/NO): YES